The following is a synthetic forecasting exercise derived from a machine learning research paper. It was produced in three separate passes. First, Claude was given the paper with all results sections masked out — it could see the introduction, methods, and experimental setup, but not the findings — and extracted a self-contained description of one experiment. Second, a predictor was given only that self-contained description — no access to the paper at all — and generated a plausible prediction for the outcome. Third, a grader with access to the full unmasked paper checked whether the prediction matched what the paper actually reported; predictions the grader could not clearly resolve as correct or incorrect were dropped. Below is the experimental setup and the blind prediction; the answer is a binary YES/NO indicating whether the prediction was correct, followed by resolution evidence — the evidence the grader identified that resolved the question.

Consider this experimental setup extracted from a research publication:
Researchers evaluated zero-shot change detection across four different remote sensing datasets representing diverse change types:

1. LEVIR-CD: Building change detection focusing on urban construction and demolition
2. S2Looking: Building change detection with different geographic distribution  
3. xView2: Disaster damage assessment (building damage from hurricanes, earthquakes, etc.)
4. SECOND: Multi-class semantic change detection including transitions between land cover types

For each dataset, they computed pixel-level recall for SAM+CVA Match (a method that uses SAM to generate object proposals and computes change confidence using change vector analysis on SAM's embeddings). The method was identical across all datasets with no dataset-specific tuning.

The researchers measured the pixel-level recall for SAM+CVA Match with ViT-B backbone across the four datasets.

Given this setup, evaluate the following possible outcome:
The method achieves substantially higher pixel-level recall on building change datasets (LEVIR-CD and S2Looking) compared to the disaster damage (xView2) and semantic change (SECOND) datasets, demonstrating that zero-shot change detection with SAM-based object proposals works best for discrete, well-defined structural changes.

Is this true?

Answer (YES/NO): NO